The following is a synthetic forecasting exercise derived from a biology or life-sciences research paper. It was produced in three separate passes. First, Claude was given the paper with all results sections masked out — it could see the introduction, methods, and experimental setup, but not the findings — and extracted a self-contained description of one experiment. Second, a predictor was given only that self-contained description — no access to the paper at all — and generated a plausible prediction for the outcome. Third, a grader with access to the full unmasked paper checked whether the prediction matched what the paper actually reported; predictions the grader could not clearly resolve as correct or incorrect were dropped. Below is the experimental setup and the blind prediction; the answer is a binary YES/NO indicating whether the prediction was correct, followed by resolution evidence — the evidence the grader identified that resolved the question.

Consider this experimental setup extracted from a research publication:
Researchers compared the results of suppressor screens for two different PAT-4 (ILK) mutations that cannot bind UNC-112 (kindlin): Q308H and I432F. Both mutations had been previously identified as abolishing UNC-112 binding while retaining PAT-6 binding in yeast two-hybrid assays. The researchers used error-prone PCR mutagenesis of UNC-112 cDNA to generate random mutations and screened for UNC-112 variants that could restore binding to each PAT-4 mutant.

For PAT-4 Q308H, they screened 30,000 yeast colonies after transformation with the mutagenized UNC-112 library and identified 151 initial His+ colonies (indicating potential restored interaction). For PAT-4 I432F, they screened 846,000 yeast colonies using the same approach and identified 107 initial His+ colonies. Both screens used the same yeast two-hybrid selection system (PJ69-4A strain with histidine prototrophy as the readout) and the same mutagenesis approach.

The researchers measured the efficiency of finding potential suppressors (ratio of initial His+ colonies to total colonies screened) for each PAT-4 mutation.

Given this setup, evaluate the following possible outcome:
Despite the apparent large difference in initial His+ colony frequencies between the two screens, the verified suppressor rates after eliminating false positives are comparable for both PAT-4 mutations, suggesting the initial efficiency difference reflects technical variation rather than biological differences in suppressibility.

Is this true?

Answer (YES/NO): NO